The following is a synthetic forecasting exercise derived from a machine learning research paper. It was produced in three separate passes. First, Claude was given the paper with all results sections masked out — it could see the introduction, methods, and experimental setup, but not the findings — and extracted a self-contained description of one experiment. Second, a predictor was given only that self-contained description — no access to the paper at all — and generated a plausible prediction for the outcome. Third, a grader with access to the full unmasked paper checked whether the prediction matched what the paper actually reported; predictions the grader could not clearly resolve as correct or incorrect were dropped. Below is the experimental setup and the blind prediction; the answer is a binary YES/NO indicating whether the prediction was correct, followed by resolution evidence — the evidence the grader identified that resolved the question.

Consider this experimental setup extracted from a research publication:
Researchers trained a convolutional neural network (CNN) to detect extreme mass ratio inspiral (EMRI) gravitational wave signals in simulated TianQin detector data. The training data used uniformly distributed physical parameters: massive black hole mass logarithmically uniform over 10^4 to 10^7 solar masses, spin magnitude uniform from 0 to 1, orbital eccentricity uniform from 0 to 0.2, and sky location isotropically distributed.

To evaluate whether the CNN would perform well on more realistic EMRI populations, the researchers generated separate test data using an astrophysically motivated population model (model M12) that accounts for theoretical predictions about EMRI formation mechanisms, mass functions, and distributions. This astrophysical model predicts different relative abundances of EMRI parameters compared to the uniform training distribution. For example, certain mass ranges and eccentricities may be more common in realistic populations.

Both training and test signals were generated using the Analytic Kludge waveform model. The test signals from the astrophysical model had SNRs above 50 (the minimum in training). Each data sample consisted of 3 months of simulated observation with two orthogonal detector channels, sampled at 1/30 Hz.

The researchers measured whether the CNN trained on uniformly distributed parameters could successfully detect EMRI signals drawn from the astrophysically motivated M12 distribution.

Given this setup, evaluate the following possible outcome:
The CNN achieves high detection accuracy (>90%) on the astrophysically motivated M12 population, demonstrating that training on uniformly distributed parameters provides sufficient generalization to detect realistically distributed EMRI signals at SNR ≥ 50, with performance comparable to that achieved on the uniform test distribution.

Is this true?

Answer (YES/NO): NO